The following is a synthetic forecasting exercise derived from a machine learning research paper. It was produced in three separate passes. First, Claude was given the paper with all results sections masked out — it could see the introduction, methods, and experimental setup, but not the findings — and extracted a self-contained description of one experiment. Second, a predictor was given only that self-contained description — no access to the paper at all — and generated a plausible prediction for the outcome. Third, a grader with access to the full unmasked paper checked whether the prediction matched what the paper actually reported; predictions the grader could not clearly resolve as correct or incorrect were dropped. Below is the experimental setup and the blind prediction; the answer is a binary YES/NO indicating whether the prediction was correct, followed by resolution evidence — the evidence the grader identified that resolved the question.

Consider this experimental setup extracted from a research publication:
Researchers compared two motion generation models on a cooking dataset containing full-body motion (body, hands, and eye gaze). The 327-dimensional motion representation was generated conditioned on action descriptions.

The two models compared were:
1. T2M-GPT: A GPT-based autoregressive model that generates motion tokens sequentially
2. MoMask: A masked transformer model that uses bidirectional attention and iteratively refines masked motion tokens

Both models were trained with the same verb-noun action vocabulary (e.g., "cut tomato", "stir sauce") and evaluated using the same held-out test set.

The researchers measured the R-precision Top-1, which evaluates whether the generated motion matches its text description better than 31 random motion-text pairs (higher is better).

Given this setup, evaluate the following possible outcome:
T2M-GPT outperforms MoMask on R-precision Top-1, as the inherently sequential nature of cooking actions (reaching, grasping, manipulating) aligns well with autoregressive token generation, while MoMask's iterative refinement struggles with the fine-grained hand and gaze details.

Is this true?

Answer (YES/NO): NO